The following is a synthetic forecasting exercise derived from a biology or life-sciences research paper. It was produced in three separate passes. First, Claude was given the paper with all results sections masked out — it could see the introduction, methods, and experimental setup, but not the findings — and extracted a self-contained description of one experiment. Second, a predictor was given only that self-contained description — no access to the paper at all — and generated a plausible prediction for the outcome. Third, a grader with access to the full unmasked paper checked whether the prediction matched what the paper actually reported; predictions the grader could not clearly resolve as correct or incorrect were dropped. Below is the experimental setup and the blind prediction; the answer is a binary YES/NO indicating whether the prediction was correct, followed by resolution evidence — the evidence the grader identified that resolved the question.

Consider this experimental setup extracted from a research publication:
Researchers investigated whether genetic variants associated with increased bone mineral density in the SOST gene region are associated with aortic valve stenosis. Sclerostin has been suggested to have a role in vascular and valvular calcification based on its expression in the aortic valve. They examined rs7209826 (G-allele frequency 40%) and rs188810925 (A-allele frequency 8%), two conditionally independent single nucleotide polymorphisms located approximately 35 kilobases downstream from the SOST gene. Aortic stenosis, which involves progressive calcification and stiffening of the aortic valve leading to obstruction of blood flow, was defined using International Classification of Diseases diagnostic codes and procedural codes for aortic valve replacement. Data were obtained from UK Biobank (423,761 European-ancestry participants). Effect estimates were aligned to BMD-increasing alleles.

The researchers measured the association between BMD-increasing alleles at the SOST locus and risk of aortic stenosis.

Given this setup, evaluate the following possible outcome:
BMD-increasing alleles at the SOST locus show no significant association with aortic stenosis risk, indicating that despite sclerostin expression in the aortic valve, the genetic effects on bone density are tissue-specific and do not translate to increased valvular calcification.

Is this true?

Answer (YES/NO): YES